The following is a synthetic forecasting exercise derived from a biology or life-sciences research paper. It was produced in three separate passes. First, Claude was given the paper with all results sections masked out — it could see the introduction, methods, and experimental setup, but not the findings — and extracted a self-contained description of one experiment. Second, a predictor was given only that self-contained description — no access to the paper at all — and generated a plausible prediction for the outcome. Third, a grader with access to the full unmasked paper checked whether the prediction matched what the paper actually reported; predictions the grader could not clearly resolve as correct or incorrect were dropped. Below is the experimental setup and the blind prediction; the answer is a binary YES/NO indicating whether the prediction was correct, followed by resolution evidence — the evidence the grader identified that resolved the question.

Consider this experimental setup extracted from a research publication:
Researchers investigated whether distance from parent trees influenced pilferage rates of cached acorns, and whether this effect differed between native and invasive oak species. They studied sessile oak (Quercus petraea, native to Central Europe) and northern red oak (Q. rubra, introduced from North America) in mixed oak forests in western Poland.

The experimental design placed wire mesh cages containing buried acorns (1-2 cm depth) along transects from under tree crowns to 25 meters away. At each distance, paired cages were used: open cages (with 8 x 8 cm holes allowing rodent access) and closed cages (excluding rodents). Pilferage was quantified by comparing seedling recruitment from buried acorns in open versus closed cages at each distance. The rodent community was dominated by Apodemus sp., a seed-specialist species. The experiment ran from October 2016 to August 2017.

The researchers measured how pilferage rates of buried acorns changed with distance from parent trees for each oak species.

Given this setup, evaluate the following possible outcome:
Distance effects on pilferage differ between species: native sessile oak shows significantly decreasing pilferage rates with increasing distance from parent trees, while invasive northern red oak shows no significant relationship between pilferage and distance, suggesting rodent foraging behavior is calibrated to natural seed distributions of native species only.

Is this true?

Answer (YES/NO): NO